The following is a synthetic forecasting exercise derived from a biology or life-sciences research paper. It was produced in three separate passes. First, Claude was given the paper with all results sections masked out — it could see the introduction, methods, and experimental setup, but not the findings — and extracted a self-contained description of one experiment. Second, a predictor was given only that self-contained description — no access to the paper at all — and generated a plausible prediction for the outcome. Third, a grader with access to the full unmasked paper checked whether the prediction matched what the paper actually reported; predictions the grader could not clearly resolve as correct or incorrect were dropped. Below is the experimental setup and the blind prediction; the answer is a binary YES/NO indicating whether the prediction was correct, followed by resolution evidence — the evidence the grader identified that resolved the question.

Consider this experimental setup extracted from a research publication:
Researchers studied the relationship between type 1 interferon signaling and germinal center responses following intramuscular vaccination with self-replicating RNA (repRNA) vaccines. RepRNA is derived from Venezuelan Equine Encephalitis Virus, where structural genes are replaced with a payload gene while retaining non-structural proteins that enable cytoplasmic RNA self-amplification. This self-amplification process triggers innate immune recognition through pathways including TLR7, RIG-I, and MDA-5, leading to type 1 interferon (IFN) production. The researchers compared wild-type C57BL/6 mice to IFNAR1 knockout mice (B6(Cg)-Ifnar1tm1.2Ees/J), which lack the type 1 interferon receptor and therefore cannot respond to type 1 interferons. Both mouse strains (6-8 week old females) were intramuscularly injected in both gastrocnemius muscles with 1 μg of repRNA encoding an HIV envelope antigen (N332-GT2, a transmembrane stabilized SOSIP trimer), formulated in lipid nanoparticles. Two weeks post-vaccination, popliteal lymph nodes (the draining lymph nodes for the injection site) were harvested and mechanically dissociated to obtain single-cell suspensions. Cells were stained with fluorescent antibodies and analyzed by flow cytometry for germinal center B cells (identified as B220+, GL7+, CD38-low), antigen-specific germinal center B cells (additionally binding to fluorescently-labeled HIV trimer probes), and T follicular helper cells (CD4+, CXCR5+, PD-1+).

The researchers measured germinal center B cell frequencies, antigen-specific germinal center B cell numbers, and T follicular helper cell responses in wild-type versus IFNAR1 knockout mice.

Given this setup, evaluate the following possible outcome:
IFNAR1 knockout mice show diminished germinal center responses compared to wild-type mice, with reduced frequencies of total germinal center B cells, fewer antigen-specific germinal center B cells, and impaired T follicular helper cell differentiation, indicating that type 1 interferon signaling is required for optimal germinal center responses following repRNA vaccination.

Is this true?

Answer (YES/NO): NO